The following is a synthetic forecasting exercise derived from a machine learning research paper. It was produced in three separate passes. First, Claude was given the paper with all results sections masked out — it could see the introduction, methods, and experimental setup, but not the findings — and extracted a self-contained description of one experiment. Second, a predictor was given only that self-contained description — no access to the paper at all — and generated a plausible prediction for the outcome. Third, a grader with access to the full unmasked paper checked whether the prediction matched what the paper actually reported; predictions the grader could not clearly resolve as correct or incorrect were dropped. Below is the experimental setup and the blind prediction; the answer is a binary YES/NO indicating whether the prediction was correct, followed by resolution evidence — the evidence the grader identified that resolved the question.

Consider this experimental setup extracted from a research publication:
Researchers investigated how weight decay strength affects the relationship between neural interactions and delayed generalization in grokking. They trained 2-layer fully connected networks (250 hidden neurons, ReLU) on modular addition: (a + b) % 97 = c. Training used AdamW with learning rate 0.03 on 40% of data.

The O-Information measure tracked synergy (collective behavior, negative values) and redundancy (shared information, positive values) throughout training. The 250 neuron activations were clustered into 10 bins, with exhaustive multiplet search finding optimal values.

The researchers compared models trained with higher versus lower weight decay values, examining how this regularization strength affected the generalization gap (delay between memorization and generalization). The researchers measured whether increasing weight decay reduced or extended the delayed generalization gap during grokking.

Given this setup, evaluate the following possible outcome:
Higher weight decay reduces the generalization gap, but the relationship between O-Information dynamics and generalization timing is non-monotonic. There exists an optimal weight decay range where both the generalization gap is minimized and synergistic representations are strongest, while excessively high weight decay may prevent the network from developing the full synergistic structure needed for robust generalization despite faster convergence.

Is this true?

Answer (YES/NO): NO